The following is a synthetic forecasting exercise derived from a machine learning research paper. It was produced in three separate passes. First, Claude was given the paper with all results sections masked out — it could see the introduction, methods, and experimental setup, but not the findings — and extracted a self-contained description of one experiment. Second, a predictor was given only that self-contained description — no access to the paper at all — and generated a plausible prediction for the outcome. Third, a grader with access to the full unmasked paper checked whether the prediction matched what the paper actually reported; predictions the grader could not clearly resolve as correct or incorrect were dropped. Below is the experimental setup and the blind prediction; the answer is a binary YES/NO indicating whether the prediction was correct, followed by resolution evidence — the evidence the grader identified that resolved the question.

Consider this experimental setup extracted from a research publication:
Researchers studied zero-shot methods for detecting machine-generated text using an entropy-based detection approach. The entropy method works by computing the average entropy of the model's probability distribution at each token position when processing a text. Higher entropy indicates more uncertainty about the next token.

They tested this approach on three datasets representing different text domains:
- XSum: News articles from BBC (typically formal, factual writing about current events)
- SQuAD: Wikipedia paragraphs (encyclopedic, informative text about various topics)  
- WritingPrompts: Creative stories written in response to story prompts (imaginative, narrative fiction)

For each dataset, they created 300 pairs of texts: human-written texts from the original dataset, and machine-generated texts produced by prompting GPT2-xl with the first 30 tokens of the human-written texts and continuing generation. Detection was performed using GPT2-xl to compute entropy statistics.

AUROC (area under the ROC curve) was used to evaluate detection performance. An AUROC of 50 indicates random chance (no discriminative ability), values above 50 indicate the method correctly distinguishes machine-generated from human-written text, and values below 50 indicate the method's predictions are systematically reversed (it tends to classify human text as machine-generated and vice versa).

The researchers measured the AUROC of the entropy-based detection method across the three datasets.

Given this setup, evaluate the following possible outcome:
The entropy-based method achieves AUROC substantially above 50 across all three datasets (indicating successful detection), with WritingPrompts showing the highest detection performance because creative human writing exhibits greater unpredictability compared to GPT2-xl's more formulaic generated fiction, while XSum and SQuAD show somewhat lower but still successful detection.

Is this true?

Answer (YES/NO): NO